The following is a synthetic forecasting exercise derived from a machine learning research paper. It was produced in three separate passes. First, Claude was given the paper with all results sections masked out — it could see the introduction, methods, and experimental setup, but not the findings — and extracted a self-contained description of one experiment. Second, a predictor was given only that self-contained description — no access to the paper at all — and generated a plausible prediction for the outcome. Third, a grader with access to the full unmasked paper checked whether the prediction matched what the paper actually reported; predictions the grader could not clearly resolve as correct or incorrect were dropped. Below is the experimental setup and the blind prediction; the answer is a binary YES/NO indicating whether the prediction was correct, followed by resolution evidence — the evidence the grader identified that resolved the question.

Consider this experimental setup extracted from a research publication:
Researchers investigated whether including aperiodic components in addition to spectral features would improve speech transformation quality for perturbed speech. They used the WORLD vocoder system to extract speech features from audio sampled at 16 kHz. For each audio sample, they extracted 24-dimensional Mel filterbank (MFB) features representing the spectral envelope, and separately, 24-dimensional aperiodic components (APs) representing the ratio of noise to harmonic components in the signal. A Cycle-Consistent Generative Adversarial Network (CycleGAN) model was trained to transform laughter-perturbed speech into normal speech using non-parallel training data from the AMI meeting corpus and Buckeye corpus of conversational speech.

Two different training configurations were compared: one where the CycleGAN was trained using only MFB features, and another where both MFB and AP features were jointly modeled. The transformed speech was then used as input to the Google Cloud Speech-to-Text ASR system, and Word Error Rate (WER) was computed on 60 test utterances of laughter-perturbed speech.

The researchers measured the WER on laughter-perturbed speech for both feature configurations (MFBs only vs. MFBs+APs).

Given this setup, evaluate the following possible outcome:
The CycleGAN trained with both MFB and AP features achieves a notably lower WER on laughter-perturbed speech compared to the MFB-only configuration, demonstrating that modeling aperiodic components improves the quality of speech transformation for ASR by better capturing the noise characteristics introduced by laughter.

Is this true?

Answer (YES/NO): YES